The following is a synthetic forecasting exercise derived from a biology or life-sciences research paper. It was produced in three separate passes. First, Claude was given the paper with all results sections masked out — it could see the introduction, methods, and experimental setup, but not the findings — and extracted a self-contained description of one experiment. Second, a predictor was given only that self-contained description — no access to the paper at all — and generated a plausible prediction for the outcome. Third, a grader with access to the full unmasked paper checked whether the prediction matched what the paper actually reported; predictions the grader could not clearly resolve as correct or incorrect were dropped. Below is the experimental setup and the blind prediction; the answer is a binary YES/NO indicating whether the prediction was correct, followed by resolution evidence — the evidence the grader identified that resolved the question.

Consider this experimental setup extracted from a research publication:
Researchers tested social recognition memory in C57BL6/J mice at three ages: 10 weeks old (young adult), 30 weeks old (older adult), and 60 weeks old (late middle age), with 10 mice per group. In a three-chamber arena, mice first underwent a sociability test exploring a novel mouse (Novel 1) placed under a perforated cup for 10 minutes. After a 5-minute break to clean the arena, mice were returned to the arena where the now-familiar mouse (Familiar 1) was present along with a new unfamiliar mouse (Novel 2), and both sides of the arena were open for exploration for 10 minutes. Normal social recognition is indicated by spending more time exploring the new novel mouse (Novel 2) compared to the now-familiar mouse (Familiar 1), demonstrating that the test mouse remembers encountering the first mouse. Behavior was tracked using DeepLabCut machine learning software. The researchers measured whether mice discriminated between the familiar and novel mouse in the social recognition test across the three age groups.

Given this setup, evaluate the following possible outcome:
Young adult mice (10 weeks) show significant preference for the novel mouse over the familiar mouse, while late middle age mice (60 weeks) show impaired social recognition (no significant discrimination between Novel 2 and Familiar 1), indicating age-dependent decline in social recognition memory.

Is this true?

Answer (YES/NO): NO